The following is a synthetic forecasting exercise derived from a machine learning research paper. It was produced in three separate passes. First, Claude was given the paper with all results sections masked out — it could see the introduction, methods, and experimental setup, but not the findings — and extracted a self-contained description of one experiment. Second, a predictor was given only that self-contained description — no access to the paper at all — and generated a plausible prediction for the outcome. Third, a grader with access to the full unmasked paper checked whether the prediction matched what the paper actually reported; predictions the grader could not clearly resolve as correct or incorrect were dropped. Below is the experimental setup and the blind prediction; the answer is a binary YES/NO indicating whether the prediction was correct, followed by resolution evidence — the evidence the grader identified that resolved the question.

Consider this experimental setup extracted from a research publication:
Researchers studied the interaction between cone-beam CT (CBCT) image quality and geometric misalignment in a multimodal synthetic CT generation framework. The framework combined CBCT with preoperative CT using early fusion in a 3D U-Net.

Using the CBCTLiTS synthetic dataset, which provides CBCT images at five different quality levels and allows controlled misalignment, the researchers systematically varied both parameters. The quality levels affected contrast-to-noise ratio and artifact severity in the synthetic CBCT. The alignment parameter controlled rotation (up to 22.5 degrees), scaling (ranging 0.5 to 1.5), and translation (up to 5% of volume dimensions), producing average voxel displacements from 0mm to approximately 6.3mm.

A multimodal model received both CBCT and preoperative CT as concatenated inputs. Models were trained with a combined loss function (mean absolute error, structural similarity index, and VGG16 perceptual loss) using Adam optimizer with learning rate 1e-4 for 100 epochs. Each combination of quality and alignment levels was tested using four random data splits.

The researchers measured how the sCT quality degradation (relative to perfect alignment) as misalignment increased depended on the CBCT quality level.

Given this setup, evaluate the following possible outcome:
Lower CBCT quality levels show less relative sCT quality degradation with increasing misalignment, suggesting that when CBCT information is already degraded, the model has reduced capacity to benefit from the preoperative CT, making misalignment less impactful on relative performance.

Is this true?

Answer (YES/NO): NO